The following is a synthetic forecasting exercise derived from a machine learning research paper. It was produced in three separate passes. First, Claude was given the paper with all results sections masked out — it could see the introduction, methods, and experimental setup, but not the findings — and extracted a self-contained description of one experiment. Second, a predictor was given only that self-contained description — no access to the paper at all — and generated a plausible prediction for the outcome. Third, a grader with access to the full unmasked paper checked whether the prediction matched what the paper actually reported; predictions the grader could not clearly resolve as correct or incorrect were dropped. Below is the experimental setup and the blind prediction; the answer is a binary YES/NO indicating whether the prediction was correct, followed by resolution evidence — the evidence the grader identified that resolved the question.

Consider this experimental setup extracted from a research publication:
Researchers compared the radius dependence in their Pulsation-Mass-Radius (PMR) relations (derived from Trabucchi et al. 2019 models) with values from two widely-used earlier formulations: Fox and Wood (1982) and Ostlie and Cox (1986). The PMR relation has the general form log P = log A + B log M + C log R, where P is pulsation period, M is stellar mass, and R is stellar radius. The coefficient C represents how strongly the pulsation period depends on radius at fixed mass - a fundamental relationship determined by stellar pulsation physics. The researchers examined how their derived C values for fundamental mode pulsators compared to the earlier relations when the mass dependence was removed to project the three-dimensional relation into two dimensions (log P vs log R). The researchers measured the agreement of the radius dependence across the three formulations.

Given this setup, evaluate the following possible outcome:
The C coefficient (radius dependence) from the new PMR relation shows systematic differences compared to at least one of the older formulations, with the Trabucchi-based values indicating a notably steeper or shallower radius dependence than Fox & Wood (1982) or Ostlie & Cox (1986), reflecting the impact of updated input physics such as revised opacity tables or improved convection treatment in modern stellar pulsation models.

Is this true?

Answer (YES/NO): NO